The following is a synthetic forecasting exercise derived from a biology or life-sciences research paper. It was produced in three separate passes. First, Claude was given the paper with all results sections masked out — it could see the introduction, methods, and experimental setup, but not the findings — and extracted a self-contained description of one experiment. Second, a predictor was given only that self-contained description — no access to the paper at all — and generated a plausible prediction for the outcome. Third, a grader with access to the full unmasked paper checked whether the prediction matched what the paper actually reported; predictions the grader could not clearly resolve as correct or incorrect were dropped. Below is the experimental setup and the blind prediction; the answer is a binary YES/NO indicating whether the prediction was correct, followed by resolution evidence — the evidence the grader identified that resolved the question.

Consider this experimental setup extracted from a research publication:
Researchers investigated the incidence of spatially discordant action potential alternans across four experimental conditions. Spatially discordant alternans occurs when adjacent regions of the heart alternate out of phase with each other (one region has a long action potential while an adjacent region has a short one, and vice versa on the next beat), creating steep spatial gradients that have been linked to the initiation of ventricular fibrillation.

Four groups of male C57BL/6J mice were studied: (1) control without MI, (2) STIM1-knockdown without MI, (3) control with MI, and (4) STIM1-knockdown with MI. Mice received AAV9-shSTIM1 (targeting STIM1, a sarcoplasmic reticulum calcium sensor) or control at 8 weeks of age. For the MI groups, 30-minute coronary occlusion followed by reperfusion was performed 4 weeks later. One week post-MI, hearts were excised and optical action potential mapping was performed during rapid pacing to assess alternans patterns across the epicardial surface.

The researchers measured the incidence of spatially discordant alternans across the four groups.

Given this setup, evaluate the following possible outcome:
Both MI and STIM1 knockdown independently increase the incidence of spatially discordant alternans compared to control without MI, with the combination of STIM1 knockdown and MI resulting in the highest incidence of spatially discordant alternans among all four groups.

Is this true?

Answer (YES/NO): NO